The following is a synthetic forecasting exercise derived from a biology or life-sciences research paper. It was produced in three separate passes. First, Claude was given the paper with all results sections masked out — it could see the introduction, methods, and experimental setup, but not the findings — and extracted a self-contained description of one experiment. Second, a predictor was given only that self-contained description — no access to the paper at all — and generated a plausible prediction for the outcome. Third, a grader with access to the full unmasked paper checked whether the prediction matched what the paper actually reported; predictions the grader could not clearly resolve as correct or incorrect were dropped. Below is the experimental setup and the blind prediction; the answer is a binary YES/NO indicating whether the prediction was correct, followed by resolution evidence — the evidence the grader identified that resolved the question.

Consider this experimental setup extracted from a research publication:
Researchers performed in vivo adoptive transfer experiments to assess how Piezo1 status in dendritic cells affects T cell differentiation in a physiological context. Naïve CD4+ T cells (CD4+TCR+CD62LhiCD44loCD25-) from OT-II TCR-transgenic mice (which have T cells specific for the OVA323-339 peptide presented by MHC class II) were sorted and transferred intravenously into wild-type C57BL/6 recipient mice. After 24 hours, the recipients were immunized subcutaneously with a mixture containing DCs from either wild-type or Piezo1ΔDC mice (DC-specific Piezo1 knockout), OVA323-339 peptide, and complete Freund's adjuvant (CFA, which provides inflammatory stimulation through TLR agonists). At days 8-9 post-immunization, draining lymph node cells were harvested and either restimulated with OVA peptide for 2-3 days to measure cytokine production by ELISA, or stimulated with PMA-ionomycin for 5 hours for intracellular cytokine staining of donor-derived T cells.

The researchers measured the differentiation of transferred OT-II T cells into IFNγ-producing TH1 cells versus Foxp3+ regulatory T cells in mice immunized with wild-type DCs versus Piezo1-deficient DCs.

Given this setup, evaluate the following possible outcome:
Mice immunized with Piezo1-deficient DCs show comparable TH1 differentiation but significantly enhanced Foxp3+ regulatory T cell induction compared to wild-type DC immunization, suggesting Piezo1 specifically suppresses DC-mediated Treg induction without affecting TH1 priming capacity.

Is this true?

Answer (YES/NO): NO